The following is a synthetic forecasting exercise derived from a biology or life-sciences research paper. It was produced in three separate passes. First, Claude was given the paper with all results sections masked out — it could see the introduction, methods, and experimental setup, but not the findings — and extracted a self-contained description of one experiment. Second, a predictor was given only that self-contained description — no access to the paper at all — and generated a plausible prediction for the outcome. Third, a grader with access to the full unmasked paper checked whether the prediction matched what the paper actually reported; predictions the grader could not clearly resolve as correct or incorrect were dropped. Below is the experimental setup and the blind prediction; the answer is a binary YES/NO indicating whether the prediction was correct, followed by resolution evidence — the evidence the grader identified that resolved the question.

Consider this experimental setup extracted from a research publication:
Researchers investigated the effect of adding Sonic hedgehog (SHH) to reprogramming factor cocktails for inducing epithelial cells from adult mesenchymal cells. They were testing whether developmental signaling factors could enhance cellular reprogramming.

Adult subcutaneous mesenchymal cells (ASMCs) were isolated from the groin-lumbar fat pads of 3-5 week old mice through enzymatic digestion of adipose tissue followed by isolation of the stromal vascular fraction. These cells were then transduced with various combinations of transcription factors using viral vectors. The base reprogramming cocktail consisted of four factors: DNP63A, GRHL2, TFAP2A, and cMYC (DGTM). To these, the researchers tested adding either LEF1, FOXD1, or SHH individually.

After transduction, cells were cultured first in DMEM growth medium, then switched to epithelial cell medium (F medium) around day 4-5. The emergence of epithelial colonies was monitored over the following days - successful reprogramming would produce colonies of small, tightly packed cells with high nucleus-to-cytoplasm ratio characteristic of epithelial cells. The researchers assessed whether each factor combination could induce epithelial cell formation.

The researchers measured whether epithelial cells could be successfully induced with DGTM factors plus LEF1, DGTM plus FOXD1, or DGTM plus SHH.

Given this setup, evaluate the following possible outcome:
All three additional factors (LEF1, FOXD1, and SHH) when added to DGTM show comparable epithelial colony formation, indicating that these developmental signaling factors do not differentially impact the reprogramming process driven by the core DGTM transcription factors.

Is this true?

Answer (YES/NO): NO